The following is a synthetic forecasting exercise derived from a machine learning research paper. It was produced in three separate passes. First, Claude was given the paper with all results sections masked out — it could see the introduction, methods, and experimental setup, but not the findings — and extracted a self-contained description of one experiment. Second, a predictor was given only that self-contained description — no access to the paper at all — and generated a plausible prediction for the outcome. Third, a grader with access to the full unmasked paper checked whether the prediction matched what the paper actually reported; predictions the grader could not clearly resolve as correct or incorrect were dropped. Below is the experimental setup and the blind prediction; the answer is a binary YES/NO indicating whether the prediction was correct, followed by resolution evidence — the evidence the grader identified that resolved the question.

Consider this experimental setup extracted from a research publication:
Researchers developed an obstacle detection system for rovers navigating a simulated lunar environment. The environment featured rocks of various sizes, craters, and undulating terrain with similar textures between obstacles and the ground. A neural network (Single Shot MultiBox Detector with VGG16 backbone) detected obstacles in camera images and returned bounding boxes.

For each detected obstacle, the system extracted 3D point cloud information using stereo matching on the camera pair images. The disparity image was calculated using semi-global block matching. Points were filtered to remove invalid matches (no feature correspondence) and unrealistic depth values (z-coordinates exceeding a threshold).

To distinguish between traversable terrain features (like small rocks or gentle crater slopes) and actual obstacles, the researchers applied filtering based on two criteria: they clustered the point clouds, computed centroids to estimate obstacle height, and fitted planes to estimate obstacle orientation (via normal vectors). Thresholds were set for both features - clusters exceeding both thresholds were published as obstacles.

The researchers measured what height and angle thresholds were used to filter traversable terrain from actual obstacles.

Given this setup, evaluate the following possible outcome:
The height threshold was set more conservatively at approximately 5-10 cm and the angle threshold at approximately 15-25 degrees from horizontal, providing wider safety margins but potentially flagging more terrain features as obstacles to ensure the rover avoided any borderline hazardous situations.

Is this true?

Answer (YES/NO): NO